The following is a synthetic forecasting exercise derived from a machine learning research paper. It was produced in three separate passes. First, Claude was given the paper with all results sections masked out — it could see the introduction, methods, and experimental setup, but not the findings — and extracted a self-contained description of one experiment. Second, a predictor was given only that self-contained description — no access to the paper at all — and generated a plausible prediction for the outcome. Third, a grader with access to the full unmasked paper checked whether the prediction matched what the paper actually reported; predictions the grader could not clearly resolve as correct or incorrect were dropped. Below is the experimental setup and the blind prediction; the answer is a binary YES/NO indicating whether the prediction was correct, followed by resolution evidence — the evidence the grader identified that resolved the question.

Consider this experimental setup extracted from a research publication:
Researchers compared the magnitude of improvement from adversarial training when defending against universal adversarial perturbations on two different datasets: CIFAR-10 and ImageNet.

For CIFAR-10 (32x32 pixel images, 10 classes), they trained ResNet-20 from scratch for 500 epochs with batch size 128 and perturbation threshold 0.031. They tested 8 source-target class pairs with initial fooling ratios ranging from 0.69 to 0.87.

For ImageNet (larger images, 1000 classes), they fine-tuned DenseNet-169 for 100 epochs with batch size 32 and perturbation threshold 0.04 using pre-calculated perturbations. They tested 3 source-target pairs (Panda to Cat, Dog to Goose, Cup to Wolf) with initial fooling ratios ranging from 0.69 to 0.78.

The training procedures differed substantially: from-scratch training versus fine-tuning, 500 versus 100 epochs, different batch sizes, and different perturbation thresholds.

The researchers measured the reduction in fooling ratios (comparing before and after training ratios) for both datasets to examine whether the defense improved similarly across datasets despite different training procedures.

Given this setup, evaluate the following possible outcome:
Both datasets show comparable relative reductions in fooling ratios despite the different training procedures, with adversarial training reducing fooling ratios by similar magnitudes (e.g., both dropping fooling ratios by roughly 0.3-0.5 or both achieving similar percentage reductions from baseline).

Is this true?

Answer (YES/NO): YES